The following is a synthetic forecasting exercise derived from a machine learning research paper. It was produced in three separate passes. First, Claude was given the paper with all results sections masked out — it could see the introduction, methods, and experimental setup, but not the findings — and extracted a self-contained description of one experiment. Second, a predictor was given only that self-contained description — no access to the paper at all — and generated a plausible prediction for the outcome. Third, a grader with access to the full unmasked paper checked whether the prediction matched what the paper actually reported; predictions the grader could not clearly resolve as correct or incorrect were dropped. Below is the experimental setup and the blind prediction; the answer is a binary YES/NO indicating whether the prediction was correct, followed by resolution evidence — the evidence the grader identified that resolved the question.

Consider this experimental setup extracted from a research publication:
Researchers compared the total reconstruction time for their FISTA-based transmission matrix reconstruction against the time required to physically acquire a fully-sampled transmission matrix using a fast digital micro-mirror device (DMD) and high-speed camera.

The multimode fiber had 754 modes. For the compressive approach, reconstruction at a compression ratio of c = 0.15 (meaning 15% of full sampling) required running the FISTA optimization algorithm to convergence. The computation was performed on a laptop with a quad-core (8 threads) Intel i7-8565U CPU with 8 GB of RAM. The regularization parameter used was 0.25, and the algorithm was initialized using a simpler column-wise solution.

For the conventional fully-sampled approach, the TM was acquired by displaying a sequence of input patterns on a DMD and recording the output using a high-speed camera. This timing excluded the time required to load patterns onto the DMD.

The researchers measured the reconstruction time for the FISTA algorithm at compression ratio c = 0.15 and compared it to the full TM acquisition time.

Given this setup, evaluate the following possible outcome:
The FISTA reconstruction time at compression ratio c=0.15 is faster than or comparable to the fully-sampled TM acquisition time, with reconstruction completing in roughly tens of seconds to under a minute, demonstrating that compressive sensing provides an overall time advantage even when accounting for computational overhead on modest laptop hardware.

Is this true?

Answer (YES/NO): NO